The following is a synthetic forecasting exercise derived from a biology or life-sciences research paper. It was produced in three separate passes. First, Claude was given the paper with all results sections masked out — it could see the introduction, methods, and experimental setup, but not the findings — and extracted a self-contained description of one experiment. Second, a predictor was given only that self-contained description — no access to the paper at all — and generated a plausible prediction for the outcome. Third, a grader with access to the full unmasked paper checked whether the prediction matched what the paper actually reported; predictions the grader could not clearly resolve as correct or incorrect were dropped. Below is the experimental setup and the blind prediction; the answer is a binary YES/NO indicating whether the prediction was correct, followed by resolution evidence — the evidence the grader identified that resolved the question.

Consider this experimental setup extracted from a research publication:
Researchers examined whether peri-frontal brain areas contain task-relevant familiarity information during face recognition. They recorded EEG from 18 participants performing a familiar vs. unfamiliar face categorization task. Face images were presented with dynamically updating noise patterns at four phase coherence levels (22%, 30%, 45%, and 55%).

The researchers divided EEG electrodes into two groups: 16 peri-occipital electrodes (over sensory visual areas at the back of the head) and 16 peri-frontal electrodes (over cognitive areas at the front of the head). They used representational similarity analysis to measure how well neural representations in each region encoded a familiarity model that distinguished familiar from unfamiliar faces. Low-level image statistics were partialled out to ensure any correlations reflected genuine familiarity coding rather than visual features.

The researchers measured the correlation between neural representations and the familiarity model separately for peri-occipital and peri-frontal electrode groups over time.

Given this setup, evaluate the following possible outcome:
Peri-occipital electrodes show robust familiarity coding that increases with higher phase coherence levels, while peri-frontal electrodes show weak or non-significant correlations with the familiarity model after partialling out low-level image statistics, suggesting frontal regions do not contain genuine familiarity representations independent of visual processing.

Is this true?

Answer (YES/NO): NO